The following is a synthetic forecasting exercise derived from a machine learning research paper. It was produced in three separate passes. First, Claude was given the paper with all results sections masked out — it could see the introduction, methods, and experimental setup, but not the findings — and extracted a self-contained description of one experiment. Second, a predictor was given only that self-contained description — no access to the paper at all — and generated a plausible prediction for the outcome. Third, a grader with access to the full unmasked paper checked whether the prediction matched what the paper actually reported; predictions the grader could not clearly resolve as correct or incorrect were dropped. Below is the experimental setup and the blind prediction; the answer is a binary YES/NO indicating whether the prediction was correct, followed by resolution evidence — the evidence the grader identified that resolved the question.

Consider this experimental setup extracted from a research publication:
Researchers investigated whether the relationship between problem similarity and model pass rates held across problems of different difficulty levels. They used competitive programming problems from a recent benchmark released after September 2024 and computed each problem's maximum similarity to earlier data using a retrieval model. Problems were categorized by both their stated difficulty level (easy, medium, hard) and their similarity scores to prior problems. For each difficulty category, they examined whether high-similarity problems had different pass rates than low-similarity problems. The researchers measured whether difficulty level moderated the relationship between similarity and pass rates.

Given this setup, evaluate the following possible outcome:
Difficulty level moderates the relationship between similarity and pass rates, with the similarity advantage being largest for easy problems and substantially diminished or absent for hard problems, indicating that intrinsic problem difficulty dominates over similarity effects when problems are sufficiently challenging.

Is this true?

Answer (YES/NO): NO